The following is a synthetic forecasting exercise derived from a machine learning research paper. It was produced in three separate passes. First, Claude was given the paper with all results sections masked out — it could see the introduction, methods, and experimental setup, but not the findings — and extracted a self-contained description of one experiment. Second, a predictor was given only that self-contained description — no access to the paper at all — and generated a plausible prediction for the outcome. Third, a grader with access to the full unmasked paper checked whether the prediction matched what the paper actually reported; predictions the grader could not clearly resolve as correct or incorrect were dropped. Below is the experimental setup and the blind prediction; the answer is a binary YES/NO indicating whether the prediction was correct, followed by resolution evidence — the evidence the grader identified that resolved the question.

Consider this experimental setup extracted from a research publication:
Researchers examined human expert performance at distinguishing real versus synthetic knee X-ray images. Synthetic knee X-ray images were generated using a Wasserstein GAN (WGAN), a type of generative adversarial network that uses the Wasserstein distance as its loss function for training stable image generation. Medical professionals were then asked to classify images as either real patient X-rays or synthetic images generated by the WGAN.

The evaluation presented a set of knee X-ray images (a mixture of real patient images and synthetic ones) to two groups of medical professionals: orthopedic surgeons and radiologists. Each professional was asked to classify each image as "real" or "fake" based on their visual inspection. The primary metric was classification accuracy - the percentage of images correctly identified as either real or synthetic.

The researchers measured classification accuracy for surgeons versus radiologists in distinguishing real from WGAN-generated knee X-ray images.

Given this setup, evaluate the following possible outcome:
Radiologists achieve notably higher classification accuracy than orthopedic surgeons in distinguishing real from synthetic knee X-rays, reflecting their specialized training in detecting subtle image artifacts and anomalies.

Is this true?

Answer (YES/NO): NO